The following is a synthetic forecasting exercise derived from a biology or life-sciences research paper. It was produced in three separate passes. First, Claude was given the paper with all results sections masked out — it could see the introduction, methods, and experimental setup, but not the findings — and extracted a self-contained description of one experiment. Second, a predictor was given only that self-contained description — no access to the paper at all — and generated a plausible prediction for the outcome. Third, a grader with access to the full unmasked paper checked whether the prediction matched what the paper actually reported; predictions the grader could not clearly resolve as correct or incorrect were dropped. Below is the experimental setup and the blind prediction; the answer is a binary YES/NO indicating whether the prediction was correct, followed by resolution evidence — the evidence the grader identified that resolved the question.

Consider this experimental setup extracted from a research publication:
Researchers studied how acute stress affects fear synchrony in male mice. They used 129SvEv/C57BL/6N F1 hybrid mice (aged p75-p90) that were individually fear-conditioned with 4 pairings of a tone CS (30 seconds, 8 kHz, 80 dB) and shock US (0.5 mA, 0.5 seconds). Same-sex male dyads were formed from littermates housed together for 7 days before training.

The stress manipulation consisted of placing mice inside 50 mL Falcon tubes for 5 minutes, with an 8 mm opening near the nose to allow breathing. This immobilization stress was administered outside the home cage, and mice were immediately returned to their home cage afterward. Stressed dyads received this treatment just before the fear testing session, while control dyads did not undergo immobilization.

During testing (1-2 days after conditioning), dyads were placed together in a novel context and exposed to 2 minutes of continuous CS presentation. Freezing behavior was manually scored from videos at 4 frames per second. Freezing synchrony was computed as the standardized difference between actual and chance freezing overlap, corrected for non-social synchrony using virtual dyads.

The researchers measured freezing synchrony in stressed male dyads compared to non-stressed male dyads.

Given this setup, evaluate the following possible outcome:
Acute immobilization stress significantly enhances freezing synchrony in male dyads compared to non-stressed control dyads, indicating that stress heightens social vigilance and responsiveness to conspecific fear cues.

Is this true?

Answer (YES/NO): NO